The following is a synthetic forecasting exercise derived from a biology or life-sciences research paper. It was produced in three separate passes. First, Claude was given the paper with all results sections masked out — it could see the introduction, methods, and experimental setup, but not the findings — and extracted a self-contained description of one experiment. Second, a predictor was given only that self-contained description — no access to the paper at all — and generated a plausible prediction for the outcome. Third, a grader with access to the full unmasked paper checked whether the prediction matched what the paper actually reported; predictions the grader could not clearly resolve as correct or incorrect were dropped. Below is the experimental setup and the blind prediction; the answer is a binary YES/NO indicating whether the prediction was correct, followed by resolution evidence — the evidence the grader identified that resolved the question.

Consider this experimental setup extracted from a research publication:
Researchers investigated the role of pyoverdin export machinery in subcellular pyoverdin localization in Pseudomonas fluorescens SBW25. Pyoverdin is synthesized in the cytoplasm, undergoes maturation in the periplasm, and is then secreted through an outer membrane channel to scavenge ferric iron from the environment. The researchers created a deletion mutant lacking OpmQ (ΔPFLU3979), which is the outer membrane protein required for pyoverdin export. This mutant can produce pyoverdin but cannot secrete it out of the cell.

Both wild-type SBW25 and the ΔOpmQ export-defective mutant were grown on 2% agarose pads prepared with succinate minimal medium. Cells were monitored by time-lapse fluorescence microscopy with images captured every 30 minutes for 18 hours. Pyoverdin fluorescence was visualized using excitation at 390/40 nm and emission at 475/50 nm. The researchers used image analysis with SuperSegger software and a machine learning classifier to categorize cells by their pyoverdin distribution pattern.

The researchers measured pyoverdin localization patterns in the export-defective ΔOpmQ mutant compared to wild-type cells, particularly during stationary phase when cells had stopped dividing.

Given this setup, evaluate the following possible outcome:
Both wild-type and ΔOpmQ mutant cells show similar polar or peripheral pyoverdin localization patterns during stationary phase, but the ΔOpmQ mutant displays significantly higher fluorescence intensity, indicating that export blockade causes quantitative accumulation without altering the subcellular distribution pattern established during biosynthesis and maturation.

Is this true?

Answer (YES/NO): YES